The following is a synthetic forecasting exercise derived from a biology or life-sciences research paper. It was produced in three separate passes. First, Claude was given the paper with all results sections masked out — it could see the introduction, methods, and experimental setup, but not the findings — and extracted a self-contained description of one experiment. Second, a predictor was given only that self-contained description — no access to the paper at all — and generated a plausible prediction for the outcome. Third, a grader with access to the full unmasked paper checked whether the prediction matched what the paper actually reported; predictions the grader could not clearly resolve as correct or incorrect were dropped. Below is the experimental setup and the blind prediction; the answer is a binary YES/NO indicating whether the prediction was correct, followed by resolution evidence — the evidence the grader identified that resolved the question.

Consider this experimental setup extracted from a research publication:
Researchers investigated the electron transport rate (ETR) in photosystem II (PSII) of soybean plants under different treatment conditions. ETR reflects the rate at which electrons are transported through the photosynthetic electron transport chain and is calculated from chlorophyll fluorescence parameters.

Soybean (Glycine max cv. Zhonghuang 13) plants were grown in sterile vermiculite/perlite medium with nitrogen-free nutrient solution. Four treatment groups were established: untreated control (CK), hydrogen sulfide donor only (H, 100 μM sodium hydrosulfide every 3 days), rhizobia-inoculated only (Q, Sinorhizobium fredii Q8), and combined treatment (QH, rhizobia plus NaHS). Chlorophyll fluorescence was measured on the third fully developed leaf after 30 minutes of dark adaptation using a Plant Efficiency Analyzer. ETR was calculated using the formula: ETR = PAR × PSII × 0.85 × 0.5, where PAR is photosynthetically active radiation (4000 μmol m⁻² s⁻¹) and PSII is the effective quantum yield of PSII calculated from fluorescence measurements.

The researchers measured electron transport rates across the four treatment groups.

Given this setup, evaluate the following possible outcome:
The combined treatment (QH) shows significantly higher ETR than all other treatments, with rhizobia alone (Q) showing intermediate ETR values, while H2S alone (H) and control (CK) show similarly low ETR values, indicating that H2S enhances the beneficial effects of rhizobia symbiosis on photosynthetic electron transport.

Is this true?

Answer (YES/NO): NO